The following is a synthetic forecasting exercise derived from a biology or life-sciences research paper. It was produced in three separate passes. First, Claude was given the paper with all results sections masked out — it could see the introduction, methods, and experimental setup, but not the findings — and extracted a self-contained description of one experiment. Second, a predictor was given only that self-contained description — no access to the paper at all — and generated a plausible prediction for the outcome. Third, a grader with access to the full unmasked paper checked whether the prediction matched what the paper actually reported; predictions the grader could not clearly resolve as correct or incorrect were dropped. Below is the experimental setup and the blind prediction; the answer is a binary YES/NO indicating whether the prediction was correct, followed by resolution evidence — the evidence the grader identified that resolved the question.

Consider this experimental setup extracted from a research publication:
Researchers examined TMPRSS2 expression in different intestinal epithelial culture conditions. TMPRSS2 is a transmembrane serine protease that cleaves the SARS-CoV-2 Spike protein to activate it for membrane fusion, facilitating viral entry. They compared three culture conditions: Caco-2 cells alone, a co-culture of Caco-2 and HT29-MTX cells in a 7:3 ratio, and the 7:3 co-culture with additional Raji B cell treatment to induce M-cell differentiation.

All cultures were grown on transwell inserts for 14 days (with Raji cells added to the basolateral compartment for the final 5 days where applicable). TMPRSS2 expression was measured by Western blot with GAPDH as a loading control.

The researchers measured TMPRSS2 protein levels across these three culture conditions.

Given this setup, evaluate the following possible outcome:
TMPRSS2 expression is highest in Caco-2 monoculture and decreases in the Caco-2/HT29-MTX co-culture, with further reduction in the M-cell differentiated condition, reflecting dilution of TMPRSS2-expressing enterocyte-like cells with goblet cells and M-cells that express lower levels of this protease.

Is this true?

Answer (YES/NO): NO